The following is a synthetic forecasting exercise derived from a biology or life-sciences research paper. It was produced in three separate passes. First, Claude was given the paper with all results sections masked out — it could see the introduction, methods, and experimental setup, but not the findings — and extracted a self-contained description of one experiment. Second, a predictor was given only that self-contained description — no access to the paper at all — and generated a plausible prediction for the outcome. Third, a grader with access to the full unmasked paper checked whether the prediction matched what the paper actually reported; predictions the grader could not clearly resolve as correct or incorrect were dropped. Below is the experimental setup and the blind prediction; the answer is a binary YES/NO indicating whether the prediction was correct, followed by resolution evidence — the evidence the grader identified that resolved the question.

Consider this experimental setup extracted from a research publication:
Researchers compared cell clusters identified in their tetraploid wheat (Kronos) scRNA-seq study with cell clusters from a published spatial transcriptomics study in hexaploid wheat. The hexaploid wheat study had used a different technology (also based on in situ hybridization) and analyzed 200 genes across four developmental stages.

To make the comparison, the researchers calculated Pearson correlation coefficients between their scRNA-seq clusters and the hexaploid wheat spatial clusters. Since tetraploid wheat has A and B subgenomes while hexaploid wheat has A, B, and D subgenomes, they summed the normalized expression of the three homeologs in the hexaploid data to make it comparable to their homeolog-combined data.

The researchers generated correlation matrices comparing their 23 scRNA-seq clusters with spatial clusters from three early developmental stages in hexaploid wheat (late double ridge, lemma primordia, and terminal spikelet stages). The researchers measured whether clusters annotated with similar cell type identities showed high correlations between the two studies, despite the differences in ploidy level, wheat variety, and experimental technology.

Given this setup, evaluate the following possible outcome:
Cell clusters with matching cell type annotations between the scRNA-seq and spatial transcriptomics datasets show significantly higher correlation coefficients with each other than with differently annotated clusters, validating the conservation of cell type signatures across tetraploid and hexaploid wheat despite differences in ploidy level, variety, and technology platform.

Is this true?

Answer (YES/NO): YES